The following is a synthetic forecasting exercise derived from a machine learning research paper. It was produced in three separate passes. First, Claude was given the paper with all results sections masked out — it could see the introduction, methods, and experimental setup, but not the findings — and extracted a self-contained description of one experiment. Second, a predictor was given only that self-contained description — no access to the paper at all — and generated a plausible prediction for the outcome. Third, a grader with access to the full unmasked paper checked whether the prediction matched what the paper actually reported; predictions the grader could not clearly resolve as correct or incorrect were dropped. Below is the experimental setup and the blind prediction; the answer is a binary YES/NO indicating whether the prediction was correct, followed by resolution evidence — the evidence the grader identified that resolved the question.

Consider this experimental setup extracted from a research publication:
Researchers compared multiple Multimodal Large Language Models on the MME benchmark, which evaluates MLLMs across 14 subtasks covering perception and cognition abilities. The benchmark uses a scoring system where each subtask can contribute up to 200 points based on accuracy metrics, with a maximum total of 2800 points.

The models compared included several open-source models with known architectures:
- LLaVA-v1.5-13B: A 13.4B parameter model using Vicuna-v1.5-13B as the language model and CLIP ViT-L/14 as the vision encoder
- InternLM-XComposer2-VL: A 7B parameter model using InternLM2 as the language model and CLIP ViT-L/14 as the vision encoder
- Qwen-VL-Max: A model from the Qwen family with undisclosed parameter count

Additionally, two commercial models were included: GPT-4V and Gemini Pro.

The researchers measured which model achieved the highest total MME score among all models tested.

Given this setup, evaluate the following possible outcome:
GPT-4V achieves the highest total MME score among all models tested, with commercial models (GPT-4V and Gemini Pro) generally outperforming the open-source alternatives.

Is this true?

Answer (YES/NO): NO